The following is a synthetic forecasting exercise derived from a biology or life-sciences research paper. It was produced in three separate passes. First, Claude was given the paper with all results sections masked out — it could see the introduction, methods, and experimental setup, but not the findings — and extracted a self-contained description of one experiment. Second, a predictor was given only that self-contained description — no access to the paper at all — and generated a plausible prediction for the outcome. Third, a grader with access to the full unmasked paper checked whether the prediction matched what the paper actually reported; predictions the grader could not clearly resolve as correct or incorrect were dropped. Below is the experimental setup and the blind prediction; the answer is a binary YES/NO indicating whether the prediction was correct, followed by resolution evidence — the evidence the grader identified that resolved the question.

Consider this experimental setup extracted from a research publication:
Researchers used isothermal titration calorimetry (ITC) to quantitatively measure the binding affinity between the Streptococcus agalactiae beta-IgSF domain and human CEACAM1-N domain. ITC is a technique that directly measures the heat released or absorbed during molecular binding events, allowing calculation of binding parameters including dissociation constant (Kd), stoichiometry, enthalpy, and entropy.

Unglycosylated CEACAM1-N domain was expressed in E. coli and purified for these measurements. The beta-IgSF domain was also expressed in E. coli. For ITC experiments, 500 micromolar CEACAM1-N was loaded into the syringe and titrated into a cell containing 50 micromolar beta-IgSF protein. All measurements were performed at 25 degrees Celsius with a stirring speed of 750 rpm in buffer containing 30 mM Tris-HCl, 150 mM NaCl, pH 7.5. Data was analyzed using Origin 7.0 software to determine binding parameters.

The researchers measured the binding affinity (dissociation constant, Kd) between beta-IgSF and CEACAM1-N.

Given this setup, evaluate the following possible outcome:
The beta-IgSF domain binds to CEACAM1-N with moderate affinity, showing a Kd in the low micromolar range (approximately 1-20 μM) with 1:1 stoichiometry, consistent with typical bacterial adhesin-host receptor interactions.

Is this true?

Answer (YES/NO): NO